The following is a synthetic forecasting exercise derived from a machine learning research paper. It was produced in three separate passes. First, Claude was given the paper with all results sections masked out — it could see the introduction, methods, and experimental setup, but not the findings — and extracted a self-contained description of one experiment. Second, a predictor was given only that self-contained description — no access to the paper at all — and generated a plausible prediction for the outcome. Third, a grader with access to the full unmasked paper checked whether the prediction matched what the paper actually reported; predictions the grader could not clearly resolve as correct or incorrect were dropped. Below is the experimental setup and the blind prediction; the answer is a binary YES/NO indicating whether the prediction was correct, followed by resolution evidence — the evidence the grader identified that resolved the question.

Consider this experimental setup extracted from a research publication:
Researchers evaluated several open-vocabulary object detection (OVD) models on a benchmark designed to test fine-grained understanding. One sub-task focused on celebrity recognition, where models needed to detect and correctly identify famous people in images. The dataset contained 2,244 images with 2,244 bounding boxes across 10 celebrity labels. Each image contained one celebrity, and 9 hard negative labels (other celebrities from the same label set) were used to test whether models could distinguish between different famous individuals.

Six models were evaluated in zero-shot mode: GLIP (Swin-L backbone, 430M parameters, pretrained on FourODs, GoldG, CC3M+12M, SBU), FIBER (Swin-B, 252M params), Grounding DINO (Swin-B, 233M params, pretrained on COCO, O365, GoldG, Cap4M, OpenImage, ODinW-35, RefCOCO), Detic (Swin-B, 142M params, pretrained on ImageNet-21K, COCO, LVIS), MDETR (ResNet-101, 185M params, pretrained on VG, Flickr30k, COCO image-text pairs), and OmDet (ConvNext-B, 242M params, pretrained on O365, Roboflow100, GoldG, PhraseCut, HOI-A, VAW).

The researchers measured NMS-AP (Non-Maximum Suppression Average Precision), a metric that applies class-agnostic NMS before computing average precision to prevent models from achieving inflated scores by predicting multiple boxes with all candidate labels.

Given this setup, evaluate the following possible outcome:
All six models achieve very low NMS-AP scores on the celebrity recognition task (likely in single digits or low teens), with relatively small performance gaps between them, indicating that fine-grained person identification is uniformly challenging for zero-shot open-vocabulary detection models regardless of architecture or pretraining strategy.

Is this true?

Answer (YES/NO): NO